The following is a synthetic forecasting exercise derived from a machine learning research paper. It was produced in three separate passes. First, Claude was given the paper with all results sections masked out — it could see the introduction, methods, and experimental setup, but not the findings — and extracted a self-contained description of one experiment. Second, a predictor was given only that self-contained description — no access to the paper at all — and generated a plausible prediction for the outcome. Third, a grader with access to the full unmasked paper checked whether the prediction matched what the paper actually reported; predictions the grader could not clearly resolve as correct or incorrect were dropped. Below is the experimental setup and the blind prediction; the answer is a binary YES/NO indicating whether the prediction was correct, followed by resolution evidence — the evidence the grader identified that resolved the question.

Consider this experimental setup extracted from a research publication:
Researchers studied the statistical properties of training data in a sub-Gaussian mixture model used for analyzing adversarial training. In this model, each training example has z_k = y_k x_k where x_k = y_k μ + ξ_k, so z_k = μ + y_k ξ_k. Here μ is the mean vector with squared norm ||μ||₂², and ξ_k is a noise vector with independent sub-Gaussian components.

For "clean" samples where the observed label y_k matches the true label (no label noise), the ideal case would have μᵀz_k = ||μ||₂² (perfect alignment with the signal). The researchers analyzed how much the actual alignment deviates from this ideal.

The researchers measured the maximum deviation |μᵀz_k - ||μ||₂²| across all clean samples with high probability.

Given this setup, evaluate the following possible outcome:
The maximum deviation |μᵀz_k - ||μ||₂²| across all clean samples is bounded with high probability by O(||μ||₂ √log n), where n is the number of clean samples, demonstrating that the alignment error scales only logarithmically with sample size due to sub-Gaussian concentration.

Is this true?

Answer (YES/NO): NO